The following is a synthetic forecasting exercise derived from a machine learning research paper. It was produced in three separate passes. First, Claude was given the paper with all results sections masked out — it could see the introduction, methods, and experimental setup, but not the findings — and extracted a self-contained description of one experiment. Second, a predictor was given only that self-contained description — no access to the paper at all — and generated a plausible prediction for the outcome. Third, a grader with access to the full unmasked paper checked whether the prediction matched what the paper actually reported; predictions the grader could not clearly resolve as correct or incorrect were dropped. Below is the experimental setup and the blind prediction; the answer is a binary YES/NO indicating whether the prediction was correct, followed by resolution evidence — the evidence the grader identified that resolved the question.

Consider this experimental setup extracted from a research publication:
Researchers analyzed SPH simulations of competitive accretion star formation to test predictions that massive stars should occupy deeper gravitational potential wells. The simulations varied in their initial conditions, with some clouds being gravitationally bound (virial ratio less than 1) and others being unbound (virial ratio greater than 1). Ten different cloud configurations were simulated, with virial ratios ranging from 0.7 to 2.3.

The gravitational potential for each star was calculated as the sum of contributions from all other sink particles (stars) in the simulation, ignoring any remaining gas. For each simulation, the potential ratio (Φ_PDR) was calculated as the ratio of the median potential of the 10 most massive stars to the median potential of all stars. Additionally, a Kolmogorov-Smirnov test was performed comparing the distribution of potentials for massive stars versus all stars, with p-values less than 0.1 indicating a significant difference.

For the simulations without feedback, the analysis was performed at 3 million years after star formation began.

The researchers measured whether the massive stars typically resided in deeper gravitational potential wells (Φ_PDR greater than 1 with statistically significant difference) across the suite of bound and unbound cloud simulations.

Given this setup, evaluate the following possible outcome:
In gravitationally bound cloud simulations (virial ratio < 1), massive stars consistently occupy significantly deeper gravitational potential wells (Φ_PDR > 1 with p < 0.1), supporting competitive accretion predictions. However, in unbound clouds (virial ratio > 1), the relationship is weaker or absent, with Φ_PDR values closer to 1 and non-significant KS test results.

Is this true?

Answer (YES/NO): NO